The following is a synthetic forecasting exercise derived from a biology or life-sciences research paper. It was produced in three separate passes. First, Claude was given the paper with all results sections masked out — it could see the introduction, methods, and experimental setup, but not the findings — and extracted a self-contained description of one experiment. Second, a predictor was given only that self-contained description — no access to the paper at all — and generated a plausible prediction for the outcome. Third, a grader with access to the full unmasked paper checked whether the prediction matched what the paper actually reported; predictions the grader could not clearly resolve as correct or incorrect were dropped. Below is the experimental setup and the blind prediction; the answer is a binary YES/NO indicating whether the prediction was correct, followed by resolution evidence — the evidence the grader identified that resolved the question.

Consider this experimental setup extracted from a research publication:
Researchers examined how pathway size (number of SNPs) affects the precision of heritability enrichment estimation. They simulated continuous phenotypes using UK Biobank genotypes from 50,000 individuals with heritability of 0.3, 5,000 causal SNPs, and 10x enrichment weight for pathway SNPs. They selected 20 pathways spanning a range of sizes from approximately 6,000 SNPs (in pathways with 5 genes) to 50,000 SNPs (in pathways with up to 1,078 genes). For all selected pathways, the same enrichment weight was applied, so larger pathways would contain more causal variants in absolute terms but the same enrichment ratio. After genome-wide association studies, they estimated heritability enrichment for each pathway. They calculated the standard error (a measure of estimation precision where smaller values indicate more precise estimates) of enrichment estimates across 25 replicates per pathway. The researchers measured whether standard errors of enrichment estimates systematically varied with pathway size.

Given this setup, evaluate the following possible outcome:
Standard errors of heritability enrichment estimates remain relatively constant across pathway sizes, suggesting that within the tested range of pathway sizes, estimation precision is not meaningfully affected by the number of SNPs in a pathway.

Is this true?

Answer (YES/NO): NO